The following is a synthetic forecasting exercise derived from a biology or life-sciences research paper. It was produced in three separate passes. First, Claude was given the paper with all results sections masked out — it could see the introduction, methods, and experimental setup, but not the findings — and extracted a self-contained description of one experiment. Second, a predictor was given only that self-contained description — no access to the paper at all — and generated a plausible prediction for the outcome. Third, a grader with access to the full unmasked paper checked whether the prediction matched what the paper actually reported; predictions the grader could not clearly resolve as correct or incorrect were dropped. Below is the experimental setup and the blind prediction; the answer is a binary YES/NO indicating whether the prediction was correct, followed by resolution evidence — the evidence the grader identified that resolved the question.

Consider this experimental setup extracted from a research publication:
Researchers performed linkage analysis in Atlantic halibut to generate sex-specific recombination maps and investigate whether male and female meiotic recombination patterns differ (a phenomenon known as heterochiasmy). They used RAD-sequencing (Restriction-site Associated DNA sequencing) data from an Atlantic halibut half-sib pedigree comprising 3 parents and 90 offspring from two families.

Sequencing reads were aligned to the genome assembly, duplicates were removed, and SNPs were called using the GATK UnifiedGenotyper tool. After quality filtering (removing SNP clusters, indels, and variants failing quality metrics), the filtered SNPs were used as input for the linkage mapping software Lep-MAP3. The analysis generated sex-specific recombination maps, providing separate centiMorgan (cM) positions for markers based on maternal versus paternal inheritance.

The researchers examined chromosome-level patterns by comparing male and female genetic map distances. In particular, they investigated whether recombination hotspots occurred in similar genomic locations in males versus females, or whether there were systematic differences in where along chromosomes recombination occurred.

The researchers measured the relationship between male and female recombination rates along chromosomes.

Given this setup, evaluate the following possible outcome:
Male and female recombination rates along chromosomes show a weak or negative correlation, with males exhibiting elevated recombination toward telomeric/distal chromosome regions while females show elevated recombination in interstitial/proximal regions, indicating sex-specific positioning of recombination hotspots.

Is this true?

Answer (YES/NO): YES